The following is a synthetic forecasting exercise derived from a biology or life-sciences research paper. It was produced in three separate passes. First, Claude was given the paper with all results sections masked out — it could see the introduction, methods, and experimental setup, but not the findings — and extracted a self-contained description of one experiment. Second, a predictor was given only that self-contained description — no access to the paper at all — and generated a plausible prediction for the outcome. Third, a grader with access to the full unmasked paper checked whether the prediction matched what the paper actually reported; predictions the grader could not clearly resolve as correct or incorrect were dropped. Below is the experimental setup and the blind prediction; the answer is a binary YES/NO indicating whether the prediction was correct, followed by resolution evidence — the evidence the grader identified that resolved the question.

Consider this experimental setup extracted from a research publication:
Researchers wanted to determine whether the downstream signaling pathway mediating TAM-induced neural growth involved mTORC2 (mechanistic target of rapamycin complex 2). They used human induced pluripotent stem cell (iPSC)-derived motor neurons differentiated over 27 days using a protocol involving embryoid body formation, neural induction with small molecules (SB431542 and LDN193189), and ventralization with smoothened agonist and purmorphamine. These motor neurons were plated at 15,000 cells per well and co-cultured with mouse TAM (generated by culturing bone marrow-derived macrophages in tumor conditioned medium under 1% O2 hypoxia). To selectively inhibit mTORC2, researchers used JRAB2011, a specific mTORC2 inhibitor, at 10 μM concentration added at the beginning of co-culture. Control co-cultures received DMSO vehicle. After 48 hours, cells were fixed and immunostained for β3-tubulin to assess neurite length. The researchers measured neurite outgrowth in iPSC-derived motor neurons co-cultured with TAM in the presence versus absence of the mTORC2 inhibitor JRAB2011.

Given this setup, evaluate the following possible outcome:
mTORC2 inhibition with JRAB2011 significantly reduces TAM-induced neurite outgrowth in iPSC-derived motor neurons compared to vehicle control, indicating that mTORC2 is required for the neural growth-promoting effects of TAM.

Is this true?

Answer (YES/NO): YES